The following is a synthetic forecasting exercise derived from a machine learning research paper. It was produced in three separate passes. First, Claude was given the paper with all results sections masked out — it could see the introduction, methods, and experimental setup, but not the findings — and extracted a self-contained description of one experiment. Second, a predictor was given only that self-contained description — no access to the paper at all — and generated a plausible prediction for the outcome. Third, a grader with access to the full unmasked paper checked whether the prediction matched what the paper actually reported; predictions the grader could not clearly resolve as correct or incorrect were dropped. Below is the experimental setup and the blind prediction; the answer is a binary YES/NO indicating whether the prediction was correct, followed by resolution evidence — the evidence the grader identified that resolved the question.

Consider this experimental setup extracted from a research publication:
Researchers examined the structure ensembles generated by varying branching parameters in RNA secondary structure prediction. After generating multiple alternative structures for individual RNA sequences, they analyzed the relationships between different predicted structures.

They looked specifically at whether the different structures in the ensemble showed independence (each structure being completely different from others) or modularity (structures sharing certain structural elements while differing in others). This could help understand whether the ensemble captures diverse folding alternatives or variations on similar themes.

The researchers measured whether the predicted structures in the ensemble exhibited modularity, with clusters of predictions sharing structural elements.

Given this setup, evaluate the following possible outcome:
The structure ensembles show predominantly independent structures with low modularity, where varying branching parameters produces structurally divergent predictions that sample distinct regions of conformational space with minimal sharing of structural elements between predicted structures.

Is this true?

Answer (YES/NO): NO